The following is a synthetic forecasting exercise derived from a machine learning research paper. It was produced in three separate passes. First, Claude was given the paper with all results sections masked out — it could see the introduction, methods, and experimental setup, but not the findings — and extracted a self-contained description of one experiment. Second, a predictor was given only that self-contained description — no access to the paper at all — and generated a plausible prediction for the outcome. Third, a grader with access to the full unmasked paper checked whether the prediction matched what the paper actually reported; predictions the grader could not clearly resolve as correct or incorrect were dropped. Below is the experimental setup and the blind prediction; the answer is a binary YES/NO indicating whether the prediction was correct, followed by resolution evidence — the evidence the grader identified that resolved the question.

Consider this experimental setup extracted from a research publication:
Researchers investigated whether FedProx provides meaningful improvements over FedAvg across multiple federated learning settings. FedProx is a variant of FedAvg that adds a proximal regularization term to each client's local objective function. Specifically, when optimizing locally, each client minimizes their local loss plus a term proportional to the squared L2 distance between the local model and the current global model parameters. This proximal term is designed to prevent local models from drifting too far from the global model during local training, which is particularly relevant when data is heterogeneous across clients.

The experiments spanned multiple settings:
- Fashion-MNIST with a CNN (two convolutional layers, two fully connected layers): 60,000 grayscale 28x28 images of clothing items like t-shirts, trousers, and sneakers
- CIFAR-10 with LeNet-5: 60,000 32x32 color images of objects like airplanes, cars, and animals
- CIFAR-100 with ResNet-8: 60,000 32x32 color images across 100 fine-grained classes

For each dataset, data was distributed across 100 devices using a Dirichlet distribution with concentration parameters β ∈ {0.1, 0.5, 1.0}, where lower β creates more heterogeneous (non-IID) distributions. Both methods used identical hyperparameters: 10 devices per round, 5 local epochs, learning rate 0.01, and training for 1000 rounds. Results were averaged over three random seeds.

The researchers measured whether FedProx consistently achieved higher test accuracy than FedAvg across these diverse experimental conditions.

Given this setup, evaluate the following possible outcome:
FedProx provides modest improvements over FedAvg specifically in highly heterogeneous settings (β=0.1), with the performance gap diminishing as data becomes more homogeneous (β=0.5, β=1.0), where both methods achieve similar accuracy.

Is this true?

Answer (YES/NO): NO